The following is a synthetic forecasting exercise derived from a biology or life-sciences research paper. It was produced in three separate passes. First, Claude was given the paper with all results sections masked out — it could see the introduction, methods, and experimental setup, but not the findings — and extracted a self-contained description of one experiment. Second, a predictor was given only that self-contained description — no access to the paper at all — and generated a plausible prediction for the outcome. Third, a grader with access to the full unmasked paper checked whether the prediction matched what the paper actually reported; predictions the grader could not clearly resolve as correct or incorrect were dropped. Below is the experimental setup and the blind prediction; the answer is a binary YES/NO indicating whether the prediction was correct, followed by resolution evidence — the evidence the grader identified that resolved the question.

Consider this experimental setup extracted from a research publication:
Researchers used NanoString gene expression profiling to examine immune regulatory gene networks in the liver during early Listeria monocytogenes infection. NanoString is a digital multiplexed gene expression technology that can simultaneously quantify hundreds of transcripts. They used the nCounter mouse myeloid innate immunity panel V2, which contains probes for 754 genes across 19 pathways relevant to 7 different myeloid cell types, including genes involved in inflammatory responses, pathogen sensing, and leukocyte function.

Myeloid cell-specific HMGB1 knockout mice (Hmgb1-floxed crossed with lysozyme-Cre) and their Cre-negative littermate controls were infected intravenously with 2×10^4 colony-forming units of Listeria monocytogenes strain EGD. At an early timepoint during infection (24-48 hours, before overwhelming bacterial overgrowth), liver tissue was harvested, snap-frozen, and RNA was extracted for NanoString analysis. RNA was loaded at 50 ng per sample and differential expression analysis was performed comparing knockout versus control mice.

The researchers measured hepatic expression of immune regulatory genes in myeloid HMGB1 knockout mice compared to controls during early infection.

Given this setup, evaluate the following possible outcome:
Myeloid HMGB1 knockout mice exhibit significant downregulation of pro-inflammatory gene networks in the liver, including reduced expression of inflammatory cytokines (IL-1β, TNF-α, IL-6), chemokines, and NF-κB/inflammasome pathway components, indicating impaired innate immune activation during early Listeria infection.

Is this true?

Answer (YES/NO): NO